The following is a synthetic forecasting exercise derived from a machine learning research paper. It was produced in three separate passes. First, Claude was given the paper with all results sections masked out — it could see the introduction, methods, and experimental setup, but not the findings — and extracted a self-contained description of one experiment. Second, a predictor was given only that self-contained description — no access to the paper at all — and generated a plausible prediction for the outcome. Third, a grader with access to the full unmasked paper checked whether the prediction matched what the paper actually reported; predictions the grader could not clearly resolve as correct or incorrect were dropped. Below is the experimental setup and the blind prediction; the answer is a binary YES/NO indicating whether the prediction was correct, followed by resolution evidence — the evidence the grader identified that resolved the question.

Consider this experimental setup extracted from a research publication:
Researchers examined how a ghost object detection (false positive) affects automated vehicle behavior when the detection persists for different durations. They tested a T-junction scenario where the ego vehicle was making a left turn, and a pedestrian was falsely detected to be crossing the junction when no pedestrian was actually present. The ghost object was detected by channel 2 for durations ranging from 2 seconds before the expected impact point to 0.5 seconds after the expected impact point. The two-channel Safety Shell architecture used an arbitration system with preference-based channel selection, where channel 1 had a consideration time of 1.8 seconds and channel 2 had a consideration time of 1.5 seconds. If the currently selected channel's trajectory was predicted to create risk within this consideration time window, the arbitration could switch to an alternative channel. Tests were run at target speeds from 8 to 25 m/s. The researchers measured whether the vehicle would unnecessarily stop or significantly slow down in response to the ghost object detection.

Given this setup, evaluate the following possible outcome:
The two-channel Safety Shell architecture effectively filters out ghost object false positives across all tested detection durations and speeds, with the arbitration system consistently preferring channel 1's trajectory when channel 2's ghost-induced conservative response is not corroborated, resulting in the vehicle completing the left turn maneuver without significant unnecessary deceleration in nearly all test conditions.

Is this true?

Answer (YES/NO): YES